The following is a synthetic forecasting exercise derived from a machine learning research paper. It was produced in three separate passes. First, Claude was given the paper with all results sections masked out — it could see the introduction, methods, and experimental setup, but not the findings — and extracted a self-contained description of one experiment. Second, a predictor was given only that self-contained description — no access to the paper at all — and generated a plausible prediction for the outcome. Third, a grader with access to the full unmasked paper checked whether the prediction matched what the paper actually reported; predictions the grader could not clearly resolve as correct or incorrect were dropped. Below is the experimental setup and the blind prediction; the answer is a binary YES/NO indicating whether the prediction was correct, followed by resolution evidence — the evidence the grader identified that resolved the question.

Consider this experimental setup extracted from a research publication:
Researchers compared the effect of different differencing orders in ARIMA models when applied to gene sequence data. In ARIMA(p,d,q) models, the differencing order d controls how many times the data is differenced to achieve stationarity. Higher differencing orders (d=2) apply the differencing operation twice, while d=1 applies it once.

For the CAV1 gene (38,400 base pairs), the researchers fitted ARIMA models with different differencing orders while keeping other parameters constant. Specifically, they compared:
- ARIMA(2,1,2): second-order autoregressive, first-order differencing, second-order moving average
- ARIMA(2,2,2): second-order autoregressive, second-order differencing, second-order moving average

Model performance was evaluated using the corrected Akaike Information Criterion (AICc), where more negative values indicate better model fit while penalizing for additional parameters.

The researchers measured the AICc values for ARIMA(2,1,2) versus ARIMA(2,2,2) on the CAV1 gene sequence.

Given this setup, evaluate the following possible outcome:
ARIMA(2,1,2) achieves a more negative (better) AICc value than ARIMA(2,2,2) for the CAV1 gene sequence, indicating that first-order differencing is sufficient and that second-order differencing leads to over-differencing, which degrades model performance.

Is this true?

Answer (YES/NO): YES